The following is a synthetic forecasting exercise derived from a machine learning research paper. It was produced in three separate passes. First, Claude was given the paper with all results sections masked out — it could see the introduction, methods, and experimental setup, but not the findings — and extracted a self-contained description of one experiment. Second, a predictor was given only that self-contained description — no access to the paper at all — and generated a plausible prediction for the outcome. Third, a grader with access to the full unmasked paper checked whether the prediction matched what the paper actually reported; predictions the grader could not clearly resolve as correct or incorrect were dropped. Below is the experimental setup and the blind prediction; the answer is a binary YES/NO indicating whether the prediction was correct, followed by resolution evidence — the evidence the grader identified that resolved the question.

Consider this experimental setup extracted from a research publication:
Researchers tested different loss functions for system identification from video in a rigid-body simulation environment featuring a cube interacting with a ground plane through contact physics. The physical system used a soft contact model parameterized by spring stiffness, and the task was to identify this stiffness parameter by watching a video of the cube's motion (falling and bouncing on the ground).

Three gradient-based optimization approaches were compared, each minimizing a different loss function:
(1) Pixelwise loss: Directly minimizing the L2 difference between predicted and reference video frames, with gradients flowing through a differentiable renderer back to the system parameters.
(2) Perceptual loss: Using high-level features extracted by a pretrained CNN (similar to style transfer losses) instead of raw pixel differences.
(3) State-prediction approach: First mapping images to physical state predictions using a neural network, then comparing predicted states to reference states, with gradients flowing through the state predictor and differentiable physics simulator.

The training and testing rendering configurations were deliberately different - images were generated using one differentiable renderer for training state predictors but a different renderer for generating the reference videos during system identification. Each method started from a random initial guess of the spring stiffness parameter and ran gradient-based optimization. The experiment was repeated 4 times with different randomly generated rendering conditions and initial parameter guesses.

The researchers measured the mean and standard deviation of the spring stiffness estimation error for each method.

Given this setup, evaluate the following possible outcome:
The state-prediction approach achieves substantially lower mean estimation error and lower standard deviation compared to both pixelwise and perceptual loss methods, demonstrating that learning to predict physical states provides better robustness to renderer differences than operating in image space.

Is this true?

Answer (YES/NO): NO